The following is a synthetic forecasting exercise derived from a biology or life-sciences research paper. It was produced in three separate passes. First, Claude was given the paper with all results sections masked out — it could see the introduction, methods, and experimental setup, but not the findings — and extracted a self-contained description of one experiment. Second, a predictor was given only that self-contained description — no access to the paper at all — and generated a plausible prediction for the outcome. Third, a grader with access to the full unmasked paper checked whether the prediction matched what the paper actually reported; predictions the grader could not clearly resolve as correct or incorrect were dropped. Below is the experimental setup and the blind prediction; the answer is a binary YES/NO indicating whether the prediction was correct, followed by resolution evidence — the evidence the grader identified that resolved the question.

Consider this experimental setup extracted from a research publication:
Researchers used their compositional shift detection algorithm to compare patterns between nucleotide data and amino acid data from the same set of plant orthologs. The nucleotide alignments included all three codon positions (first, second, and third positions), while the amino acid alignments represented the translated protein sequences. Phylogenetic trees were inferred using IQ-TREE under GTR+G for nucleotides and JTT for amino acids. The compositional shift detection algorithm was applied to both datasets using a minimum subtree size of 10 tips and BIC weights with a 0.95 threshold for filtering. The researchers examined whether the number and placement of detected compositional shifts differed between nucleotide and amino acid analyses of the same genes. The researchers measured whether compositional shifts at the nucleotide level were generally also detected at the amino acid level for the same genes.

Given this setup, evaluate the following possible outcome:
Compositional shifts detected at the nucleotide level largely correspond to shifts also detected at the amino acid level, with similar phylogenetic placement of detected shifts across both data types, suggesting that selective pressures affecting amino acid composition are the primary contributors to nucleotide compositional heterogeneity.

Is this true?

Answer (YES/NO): NO